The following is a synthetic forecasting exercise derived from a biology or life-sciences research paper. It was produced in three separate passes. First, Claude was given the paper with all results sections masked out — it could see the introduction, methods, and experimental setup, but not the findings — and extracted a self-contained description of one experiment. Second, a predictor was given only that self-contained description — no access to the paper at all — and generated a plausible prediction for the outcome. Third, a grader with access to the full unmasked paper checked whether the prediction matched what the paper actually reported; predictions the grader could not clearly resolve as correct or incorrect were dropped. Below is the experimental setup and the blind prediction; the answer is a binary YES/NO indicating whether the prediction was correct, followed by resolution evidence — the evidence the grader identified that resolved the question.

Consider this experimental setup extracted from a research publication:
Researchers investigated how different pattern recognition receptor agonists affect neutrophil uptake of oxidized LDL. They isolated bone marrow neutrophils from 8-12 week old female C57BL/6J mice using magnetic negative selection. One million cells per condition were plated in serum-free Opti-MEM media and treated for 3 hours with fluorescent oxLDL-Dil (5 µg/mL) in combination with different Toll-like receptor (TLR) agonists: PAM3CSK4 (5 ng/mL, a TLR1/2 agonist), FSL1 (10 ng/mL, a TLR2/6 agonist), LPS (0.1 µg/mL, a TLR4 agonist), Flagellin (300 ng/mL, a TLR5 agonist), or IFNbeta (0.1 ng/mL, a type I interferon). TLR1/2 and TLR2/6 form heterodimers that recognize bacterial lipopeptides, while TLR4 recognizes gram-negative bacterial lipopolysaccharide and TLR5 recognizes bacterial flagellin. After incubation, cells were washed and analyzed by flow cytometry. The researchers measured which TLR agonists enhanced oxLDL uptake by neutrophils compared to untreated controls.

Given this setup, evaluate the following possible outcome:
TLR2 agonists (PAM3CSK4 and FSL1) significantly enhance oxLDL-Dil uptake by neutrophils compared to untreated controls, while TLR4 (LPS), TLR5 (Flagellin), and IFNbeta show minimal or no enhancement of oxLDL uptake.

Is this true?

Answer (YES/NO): NO